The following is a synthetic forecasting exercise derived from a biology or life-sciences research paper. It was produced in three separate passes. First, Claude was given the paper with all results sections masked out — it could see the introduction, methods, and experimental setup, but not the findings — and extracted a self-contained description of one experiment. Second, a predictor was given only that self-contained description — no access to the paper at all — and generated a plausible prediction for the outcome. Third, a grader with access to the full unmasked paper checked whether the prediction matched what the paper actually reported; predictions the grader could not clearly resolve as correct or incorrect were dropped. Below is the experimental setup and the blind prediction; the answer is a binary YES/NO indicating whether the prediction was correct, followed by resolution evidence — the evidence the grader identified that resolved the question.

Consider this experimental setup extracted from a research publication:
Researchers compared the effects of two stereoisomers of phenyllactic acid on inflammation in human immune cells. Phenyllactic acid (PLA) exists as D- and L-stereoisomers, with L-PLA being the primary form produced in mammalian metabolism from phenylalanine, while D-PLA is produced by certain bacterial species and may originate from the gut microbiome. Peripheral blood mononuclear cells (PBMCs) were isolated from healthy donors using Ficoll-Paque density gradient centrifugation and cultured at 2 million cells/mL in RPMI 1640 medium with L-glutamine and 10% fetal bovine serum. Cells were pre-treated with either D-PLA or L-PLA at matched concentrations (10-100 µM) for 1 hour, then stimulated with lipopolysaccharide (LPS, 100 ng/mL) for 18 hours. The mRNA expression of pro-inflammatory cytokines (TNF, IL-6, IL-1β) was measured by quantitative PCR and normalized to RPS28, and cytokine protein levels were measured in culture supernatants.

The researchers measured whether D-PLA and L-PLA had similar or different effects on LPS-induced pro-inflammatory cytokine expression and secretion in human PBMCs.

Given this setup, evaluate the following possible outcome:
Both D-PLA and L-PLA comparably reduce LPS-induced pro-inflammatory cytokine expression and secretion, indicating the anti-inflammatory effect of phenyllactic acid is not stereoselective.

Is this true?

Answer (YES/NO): YES